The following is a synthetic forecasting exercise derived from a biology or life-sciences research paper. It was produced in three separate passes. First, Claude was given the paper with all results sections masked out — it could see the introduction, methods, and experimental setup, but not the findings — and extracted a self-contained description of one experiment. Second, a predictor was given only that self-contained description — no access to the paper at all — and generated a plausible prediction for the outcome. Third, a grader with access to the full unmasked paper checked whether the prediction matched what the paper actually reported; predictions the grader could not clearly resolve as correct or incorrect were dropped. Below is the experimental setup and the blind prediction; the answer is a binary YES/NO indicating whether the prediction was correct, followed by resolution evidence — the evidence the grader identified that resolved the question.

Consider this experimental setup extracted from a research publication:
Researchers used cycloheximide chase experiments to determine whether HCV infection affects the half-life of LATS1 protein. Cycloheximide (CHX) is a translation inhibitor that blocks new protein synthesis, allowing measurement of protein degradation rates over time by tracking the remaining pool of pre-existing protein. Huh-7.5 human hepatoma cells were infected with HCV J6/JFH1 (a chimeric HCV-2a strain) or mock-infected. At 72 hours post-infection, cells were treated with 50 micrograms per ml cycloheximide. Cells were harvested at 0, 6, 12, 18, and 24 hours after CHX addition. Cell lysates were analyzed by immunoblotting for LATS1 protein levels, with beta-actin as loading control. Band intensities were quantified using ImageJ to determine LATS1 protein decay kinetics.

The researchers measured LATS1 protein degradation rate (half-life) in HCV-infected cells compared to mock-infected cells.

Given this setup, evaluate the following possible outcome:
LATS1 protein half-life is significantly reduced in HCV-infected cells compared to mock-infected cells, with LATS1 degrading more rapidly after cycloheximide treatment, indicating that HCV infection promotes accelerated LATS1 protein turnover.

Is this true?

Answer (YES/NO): YES